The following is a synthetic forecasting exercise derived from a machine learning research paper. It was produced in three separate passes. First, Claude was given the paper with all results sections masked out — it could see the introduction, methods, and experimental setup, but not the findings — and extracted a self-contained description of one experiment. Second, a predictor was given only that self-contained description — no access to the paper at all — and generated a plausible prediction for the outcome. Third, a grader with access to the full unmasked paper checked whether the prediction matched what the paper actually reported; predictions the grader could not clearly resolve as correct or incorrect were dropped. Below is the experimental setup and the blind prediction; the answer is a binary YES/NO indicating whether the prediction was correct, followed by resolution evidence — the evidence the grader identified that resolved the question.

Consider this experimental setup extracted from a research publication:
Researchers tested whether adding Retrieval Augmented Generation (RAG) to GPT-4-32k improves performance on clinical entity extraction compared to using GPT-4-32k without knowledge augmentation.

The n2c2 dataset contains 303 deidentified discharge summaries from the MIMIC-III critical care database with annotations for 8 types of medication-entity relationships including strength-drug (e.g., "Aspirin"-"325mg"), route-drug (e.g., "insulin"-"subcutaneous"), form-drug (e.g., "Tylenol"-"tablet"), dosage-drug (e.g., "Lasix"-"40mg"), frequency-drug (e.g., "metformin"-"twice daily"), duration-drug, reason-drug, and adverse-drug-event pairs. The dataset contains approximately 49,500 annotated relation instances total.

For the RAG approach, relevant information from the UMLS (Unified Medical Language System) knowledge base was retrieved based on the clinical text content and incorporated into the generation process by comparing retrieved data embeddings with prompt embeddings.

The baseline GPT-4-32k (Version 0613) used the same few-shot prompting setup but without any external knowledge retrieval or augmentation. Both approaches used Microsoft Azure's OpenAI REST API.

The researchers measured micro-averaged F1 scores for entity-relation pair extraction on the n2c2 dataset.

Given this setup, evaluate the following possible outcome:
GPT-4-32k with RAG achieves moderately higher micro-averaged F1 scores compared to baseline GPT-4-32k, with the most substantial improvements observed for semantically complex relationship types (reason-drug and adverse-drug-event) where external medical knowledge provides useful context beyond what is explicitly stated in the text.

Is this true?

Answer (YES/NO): NO